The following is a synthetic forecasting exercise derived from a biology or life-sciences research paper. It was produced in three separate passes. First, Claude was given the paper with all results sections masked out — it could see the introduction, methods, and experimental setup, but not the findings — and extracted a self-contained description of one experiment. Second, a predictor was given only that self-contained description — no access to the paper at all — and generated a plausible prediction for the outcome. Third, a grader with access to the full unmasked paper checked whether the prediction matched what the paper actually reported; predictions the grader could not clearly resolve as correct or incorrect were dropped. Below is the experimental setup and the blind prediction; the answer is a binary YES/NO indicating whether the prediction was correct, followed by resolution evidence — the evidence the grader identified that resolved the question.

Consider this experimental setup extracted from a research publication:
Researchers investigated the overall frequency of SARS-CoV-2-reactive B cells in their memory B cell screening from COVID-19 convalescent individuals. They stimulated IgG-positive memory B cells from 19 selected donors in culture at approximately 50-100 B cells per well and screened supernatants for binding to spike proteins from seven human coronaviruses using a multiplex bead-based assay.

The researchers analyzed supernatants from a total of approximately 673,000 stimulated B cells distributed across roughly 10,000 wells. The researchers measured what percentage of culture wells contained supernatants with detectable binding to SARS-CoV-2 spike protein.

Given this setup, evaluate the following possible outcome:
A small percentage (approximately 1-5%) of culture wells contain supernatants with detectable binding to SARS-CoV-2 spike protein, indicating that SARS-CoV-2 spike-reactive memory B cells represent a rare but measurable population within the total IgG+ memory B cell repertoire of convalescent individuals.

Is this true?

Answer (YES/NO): NO